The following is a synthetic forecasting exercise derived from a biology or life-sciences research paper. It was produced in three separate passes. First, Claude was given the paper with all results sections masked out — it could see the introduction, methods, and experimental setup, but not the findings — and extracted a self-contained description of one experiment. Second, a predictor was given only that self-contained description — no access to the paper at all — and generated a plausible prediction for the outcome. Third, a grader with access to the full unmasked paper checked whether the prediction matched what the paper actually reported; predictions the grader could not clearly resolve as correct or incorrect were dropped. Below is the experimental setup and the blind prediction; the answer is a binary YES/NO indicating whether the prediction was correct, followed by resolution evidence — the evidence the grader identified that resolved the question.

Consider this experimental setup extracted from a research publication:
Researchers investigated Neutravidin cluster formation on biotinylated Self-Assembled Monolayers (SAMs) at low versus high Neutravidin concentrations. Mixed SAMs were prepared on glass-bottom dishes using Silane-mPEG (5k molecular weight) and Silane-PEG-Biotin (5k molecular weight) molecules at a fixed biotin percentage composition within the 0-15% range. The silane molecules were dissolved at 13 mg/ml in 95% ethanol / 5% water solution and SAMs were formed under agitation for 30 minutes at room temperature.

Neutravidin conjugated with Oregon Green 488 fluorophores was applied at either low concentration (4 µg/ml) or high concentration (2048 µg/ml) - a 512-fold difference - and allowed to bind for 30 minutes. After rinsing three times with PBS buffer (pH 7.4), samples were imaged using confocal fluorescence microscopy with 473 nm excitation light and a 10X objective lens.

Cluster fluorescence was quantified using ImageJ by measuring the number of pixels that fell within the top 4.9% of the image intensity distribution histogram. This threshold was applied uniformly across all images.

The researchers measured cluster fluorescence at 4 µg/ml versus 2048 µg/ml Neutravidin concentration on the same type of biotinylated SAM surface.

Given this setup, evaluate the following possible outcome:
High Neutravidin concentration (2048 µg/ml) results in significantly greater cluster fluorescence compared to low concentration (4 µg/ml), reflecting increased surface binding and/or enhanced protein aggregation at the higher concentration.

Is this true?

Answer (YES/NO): YES